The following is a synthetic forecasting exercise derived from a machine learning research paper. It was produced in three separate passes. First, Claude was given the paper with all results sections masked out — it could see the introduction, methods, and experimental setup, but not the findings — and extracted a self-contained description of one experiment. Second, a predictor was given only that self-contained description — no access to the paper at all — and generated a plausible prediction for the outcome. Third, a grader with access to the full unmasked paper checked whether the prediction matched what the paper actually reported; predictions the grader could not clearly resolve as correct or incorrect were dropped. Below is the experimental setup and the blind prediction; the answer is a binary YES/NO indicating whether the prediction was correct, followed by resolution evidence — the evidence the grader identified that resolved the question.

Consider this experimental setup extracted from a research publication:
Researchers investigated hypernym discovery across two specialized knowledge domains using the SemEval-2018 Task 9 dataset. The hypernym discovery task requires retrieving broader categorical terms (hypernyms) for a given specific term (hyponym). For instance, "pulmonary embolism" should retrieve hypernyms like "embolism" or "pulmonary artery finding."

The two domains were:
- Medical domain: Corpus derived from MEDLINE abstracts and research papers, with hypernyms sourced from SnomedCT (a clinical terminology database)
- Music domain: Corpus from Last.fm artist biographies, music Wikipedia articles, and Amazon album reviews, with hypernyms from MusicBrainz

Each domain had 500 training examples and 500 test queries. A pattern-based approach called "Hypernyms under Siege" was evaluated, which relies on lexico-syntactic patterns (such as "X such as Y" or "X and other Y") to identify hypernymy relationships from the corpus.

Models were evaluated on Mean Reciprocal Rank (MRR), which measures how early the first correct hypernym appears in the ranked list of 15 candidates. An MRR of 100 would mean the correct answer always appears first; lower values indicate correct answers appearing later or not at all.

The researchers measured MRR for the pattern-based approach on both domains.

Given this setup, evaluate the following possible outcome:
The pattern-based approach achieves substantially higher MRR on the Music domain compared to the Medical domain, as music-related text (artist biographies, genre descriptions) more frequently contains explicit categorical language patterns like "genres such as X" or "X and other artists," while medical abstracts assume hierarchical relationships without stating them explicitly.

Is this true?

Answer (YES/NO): YES